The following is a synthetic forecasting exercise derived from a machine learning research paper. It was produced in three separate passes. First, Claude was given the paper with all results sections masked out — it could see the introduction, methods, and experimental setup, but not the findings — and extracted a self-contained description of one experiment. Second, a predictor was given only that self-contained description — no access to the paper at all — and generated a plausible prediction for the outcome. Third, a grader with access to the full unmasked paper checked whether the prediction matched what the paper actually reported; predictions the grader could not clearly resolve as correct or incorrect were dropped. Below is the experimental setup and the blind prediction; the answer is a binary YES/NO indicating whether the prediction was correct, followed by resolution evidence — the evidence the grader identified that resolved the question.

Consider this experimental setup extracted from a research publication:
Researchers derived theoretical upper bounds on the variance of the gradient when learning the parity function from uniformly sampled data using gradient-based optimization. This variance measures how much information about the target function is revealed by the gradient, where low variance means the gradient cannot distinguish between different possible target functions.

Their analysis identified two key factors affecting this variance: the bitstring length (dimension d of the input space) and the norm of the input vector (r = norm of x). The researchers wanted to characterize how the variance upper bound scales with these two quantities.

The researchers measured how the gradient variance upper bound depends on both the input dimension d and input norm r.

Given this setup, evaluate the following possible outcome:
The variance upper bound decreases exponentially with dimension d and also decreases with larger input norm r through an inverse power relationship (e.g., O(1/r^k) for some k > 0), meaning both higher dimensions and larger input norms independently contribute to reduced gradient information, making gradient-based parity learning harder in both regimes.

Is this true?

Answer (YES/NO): NO